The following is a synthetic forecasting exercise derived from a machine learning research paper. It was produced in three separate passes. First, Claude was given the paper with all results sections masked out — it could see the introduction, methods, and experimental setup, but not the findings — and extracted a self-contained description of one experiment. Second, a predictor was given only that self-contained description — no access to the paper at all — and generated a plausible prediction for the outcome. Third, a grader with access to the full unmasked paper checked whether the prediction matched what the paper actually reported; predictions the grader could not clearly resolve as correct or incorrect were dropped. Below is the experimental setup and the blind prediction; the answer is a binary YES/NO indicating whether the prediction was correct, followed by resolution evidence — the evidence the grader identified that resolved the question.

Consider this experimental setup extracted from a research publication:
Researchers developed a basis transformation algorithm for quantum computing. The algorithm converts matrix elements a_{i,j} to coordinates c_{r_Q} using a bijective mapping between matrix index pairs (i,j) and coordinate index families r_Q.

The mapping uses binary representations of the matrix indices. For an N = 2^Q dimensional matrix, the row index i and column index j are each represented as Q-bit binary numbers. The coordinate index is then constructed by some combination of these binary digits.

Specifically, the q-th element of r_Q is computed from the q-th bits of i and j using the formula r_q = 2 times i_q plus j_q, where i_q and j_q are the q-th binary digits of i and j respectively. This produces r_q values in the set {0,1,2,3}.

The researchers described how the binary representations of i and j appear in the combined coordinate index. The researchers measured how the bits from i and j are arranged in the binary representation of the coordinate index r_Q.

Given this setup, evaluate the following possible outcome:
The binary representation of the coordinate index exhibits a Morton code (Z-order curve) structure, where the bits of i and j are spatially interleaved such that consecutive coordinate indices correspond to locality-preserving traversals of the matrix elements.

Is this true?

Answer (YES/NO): NO